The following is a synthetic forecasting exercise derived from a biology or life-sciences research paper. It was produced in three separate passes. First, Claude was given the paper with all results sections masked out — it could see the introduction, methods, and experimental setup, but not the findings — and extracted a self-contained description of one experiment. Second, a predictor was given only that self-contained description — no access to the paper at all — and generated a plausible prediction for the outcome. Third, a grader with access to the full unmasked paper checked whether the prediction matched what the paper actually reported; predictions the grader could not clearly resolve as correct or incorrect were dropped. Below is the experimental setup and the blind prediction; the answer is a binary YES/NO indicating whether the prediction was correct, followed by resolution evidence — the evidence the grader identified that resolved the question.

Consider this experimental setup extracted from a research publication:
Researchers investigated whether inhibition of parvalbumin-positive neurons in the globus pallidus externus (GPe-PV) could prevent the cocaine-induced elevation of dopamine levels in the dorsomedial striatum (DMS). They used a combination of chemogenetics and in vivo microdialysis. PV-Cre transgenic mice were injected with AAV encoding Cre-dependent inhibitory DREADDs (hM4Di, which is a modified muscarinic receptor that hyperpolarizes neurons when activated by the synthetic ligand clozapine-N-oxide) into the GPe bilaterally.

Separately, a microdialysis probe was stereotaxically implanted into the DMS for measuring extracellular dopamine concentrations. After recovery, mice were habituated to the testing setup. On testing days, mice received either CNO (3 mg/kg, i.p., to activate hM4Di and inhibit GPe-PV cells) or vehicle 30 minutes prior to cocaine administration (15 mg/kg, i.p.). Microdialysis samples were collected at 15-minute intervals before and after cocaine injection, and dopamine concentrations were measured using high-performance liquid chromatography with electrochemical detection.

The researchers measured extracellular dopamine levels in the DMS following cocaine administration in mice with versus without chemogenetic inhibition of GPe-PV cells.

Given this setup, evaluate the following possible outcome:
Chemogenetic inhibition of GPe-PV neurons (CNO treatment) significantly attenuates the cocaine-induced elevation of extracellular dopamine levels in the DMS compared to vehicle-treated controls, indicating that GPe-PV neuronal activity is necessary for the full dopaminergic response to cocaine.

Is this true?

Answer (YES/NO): YES